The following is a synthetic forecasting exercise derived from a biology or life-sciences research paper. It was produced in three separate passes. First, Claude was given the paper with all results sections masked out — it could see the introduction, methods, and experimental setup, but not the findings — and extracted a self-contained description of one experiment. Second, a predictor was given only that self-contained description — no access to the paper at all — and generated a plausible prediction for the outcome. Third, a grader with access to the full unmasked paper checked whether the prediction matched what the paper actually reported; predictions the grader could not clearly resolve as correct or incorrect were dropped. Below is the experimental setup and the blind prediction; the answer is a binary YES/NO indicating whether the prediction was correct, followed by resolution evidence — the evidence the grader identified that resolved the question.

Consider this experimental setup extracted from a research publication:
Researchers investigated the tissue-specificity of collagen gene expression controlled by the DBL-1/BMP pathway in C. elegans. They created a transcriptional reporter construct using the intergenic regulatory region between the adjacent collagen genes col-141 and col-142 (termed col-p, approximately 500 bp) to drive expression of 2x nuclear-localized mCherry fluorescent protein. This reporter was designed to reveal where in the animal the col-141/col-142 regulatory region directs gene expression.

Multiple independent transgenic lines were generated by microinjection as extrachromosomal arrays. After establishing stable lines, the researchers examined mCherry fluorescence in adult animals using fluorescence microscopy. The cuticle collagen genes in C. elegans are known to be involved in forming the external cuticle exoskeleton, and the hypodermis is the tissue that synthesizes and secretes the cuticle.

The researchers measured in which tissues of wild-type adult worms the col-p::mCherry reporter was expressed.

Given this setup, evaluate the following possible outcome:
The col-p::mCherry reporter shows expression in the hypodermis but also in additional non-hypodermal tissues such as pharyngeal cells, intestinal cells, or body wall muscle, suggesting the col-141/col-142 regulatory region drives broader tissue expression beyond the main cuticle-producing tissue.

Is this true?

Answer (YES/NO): NO